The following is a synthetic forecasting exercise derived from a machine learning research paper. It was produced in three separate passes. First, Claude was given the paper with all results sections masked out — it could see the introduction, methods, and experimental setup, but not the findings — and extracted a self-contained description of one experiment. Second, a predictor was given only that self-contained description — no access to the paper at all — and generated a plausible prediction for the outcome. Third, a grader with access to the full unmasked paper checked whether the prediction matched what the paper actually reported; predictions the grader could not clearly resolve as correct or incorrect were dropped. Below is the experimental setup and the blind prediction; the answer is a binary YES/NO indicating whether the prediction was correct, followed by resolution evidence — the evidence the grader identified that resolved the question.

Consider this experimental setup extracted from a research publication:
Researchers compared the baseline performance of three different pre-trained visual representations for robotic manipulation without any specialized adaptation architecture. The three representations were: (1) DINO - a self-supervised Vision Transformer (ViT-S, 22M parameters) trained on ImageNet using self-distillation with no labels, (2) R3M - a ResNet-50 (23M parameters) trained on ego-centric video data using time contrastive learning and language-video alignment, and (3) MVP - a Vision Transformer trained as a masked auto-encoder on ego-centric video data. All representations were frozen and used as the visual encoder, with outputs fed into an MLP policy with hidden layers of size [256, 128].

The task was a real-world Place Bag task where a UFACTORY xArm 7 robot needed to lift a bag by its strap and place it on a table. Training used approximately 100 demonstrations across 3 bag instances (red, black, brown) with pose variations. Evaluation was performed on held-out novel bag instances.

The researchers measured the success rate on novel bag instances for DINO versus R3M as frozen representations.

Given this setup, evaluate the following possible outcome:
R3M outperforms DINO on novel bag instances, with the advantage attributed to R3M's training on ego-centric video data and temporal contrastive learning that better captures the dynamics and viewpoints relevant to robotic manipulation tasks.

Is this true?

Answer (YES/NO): NO